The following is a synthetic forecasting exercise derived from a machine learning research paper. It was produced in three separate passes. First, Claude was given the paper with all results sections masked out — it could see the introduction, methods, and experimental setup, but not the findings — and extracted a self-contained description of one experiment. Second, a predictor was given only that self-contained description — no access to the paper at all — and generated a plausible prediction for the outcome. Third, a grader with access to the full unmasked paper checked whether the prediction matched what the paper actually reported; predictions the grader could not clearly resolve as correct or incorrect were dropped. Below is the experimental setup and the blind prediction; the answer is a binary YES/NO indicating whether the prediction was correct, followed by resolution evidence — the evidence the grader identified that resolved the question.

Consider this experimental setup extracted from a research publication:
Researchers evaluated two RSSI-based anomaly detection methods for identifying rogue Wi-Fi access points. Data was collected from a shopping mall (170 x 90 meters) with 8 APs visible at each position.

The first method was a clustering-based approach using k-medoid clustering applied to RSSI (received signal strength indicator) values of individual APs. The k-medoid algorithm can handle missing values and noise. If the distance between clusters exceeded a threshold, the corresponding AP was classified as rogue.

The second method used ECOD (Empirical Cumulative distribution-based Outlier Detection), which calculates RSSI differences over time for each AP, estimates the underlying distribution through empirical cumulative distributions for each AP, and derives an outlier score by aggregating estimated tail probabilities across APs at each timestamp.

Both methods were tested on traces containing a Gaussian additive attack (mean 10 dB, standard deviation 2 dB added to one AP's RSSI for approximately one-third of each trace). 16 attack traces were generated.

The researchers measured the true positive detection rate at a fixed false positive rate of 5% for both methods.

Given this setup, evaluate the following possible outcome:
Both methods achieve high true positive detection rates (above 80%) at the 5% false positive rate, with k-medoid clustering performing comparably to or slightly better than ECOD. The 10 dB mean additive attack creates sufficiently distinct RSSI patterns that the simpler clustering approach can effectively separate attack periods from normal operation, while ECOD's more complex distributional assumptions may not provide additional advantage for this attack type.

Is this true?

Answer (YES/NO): NO